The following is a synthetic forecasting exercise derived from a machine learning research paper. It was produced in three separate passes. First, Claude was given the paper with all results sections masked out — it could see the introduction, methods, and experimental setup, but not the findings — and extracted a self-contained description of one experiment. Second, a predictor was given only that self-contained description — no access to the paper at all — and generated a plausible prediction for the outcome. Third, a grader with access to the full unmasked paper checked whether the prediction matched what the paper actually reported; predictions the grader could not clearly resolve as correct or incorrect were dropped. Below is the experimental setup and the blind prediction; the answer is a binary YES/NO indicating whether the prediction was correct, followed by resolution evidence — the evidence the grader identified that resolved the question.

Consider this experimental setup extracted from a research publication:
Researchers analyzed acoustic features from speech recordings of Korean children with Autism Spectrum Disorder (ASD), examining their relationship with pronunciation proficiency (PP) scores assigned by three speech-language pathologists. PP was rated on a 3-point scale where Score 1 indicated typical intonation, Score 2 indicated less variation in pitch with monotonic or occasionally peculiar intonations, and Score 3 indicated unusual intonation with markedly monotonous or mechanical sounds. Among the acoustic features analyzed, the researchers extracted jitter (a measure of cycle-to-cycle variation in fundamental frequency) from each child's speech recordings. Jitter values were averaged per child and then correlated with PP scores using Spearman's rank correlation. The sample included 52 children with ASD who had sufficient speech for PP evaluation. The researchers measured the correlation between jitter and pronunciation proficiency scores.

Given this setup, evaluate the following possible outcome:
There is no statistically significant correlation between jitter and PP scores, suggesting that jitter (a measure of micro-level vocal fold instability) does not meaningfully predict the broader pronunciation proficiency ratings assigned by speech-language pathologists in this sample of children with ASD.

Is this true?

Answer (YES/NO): NO